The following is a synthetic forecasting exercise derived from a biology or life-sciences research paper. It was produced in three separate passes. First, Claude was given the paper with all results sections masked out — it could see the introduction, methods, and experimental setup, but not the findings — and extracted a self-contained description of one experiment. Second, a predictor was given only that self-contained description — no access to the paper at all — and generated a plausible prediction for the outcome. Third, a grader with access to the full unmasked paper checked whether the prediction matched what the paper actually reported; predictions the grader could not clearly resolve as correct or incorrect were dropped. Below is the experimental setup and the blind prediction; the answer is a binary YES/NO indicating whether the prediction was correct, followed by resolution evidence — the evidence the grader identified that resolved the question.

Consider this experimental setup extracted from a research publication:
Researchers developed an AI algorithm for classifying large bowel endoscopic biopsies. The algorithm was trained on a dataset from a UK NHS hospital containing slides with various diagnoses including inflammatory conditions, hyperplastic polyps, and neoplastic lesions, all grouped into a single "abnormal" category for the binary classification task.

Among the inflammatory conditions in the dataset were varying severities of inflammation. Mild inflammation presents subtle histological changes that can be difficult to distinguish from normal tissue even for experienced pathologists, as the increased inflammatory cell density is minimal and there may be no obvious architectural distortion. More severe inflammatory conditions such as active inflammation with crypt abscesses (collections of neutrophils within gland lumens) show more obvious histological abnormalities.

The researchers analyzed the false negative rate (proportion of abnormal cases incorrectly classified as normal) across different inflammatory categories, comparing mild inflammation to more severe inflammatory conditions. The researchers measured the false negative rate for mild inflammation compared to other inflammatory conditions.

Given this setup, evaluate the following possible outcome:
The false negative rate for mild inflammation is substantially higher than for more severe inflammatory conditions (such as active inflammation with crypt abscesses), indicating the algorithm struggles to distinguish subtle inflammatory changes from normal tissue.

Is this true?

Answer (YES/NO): YES